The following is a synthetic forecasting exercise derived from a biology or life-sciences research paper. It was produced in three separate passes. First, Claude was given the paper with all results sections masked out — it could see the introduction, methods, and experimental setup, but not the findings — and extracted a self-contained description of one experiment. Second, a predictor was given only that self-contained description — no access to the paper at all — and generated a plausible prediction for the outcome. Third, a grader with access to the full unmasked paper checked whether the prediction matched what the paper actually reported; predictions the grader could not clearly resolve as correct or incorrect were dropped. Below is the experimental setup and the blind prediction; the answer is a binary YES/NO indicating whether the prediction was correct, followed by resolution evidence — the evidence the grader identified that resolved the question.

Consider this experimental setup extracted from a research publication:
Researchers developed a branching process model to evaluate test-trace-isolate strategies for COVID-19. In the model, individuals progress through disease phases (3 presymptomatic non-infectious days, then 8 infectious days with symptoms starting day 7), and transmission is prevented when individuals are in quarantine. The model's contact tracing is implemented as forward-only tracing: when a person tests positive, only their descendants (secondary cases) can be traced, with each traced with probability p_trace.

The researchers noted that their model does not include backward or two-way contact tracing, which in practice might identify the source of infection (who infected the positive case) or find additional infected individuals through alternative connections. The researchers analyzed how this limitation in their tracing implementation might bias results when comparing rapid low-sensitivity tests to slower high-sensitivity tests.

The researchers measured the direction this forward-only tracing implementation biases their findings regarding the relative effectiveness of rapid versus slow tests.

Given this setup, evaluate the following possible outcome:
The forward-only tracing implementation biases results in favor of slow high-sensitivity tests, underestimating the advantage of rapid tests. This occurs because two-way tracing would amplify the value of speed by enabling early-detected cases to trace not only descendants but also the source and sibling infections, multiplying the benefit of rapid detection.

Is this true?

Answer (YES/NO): YES